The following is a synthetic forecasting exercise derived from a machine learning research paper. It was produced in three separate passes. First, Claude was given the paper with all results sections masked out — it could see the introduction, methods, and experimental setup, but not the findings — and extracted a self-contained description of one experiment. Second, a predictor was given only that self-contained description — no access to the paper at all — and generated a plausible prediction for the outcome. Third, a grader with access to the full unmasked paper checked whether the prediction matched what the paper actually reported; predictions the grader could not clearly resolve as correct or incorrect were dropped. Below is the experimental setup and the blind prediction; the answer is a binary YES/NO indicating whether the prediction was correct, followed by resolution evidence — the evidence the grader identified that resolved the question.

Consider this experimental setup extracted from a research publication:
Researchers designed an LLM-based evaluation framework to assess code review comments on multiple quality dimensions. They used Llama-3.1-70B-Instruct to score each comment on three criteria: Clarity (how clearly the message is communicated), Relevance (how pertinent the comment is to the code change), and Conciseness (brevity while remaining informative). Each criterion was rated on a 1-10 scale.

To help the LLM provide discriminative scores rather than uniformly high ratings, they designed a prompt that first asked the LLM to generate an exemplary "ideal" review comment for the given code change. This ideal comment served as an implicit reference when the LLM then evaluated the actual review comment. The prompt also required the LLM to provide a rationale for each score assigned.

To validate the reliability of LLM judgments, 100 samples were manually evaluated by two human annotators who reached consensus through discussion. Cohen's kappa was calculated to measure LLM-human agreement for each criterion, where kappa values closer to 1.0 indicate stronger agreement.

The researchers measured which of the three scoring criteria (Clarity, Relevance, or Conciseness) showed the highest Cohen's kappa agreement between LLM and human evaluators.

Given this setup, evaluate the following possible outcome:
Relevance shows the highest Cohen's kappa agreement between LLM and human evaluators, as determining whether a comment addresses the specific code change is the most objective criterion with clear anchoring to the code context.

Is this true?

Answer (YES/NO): YES